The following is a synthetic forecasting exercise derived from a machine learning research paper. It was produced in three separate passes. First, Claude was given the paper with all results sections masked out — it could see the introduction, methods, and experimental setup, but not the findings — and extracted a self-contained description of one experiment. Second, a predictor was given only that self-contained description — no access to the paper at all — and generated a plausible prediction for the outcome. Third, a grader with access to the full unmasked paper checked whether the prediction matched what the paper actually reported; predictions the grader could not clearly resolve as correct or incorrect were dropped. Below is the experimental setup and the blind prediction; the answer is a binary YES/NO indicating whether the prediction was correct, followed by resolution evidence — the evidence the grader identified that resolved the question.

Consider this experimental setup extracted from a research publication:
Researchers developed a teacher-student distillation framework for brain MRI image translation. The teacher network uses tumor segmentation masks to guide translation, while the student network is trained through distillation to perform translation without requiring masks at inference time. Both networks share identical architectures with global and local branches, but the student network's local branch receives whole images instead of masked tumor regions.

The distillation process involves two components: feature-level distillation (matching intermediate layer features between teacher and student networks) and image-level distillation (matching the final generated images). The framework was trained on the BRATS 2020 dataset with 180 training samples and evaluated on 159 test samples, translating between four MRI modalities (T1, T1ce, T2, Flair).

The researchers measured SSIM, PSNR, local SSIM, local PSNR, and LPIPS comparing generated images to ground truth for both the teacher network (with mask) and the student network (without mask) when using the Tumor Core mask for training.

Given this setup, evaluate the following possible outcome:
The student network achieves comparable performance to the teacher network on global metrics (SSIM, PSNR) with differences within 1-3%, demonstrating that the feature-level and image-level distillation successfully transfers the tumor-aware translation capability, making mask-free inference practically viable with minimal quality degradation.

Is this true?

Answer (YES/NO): NO